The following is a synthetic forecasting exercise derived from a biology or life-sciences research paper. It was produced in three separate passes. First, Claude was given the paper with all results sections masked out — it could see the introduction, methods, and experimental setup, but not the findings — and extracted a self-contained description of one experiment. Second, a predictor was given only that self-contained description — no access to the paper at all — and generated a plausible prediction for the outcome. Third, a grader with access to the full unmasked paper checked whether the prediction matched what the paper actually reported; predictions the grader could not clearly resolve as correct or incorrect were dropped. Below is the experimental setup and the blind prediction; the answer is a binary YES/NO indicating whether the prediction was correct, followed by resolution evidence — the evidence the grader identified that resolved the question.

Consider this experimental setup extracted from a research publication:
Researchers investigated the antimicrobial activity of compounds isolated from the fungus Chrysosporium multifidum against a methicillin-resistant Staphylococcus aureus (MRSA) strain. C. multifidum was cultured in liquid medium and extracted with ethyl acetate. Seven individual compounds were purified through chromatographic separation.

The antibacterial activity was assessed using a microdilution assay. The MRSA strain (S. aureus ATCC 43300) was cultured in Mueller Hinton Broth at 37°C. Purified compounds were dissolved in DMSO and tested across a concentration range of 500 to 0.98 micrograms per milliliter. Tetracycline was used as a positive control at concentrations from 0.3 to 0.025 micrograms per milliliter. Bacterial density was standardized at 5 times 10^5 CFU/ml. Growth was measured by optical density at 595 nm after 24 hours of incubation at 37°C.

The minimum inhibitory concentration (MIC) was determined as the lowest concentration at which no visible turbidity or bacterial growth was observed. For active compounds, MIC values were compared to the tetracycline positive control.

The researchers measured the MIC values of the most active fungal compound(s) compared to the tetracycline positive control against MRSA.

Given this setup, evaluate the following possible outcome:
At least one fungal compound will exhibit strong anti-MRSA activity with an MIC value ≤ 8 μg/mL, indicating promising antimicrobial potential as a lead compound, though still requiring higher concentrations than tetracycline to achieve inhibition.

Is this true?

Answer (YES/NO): NO